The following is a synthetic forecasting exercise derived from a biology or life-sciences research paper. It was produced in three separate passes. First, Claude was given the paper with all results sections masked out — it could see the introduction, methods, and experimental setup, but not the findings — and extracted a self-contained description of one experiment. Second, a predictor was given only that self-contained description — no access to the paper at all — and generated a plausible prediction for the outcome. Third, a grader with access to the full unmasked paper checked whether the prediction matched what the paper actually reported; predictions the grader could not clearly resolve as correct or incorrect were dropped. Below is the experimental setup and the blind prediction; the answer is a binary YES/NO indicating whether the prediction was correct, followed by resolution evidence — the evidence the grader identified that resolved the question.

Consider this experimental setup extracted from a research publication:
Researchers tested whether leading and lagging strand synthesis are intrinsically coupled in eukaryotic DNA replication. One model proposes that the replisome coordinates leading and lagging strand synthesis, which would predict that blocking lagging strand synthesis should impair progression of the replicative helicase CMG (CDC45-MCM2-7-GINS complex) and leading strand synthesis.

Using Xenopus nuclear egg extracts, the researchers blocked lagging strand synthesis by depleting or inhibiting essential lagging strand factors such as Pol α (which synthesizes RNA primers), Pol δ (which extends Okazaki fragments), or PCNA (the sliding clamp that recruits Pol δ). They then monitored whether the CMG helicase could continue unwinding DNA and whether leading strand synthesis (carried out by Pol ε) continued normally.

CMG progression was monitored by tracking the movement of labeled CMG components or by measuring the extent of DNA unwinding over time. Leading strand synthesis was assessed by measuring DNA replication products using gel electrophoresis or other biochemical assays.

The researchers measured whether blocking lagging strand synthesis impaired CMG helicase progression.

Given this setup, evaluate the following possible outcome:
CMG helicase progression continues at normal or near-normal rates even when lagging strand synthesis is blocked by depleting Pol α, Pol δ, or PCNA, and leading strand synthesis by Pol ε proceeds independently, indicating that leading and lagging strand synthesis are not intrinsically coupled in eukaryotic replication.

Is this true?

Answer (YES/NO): YES